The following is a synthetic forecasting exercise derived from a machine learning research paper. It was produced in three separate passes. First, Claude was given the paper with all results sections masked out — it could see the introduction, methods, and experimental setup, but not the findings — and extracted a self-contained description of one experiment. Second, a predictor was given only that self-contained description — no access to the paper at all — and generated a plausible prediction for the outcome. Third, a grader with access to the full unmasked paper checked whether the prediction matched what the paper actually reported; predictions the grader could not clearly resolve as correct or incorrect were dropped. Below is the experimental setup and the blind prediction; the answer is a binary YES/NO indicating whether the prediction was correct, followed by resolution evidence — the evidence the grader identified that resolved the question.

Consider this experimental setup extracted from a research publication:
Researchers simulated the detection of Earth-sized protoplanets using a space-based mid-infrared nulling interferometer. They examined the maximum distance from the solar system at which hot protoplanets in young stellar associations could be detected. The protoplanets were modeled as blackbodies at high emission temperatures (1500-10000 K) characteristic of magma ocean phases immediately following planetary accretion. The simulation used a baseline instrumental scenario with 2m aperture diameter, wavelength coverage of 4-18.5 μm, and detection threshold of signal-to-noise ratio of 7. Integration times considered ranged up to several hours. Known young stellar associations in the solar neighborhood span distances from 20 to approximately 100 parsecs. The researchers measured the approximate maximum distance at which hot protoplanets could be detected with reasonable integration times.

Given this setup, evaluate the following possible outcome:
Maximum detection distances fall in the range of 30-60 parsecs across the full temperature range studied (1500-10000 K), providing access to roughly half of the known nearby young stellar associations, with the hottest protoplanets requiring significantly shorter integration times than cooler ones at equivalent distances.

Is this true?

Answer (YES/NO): NO